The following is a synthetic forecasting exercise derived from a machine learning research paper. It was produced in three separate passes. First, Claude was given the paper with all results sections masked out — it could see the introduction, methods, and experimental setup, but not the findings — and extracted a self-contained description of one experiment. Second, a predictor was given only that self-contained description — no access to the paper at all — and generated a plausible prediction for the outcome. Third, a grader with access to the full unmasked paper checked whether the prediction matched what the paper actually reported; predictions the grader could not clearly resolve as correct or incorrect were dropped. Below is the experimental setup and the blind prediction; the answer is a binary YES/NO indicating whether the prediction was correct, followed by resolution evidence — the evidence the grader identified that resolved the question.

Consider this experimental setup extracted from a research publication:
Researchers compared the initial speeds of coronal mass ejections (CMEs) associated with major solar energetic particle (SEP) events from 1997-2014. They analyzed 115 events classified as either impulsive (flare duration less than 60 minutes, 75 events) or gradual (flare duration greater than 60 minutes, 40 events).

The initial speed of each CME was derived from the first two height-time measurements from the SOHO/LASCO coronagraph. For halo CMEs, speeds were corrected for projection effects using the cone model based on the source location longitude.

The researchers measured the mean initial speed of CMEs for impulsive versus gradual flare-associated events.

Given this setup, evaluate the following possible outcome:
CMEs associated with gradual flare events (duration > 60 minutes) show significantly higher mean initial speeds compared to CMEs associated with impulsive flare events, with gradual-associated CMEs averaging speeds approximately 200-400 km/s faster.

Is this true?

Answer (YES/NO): NO